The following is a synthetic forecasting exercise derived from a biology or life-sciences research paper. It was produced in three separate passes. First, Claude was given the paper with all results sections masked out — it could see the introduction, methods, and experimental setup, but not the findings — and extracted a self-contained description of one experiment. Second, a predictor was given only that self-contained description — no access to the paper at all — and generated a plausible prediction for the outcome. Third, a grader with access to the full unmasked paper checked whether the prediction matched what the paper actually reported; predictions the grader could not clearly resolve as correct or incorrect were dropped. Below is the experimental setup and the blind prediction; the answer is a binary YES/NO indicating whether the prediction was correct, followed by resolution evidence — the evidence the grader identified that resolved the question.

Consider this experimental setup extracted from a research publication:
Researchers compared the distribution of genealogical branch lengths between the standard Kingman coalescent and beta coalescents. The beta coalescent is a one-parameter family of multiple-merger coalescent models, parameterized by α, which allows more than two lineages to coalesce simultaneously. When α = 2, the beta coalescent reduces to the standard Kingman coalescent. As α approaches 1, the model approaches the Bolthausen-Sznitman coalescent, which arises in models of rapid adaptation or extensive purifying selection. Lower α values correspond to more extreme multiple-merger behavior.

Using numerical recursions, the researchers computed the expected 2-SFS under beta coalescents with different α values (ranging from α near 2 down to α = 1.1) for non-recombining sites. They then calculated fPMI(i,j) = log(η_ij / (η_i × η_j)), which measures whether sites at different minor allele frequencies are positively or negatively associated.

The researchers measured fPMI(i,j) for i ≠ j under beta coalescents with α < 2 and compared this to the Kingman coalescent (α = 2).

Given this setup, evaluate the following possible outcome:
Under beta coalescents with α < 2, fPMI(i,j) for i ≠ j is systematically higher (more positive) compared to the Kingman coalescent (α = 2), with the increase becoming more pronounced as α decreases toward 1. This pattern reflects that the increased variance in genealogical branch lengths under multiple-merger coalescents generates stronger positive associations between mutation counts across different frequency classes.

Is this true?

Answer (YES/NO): YES